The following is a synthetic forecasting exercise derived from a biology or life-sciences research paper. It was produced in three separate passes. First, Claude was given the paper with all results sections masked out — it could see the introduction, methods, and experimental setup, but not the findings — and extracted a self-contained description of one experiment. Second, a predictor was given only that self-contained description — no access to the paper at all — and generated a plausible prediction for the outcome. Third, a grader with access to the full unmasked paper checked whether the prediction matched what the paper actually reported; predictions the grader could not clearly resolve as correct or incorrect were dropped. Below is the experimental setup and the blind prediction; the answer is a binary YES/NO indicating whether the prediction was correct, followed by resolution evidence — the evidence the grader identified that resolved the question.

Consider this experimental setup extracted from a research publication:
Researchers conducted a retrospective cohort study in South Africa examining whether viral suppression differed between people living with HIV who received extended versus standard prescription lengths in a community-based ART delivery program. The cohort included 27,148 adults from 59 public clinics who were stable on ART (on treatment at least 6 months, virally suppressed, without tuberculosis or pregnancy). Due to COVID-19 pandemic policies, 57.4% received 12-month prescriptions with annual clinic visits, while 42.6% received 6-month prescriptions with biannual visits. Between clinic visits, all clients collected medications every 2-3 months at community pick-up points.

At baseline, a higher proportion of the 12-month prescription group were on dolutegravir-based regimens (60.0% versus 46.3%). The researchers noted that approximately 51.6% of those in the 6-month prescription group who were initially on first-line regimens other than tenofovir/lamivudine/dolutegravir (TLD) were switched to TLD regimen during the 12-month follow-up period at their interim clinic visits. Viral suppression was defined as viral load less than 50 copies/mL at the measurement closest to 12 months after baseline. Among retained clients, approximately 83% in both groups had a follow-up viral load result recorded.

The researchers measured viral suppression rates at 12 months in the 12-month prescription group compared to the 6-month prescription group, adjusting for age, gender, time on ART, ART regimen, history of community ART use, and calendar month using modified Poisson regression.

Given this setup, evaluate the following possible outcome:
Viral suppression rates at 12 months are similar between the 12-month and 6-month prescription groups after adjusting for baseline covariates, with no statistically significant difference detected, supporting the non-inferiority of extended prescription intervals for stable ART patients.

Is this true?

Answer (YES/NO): YES